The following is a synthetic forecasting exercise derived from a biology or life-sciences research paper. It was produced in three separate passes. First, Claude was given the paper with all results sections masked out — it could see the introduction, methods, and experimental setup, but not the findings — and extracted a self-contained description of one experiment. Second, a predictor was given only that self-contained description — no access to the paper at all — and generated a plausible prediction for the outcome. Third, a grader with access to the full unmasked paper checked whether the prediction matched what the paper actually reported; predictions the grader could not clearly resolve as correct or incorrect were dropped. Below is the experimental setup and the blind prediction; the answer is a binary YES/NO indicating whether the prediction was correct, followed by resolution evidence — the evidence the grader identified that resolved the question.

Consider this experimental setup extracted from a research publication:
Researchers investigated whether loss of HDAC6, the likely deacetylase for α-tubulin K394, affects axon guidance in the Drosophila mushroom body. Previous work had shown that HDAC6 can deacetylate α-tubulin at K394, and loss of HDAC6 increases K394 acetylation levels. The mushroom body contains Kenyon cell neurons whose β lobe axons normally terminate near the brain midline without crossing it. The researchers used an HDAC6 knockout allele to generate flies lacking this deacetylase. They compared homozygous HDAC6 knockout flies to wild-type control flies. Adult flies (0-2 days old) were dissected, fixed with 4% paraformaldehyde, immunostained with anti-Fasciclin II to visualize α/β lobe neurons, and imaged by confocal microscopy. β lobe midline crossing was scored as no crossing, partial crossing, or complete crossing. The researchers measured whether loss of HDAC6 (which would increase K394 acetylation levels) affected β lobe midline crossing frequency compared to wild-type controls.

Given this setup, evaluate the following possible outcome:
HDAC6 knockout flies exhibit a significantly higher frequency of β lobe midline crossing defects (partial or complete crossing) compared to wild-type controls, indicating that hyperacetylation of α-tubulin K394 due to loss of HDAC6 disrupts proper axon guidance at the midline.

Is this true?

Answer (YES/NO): NO